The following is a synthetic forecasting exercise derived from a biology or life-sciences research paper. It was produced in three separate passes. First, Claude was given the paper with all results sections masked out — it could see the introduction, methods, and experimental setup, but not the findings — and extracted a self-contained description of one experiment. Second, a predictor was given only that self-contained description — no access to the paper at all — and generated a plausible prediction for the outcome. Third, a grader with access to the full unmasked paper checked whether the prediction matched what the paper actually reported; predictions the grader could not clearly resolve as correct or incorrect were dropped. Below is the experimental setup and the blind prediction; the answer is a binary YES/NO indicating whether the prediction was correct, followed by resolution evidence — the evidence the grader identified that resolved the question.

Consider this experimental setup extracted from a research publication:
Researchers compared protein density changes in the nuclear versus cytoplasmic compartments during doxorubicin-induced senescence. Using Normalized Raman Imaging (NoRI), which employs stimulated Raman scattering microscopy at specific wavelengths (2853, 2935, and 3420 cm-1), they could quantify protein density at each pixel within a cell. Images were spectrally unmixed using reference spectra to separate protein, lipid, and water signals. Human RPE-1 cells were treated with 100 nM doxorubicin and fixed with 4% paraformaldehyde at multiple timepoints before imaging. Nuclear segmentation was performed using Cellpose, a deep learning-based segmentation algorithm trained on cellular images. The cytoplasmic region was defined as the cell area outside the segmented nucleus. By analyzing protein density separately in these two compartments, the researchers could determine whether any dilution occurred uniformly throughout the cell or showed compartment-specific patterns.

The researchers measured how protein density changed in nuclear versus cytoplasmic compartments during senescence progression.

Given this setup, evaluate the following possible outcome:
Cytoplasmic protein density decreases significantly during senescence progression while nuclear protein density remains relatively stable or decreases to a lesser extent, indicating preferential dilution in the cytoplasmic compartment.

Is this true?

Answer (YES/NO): YES